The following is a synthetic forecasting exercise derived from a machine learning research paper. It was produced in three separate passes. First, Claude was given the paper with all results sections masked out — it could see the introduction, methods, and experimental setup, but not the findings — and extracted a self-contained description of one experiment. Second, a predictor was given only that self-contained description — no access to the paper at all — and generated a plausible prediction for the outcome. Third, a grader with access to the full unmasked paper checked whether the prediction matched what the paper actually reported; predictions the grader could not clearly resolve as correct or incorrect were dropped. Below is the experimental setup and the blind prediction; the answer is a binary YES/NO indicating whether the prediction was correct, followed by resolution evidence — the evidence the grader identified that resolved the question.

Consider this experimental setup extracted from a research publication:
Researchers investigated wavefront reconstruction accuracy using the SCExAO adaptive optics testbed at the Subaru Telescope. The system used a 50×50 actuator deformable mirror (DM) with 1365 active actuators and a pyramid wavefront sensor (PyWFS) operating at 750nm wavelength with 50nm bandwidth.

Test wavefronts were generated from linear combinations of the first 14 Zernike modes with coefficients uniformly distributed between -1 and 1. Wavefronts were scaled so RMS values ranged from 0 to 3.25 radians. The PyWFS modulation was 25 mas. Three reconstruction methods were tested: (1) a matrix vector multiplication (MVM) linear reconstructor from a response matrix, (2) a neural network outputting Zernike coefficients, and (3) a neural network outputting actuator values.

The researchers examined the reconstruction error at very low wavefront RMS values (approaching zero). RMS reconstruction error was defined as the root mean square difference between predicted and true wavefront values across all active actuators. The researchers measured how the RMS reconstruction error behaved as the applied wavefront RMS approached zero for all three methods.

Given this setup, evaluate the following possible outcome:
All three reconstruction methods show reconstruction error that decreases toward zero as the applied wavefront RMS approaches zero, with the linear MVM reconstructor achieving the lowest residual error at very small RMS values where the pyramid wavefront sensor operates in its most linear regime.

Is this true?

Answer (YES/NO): NO